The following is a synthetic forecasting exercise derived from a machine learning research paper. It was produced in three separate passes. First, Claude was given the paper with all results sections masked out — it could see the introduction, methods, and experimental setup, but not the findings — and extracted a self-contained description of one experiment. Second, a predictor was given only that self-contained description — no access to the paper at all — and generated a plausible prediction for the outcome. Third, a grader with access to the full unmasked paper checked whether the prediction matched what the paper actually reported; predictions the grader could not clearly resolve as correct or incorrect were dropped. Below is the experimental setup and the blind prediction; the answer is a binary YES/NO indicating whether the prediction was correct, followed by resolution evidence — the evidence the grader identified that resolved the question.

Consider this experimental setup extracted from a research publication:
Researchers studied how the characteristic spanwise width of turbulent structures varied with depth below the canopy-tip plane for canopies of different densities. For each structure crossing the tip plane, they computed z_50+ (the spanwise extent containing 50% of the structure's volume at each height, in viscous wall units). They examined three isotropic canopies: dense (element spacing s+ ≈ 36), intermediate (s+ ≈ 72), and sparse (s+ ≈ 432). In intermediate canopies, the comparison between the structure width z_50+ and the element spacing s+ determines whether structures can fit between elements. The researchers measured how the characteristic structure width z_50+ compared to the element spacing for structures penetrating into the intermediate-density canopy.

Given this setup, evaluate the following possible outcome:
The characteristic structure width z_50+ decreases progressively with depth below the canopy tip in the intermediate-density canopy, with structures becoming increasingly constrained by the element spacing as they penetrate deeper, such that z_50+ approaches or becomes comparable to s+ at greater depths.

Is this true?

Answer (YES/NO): NO